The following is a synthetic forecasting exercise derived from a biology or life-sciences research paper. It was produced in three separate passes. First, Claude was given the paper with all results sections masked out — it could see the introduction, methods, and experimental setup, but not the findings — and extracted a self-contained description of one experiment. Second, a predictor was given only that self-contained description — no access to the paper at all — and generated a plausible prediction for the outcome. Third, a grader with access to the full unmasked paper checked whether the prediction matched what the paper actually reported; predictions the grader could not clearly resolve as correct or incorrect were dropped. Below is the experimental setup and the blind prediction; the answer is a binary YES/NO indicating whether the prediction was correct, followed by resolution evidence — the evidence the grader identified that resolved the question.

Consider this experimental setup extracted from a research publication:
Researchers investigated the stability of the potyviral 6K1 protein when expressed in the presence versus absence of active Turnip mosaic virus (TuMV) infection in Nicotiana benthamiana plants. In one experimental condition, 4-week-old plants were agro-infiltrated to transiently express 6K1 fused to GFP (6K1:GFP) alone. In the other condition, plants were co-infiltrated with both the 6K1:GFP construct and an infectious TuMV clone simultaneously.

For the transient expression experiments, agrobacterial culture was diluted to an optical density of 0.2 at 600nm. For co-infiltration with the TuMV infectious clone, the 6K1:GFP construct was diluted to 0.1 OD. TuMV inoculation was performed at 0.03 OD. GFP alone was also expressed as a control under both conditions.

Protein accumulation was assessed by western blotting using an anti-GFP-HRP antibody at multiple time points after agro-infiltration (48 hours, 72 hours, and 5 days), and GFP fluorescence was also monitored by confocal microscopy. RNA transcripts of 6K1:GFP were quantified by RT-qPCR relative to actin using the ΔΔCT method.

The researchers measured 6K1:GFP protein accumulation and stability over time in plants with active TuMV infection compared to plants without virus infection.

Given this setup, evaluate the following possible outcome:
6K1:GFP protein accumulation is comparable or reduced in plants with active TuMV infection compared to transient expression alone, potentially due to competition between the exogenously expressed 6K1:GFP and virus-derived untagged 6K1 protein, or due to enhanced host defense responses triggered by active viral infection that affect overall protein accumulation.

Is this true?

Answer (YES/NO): NO